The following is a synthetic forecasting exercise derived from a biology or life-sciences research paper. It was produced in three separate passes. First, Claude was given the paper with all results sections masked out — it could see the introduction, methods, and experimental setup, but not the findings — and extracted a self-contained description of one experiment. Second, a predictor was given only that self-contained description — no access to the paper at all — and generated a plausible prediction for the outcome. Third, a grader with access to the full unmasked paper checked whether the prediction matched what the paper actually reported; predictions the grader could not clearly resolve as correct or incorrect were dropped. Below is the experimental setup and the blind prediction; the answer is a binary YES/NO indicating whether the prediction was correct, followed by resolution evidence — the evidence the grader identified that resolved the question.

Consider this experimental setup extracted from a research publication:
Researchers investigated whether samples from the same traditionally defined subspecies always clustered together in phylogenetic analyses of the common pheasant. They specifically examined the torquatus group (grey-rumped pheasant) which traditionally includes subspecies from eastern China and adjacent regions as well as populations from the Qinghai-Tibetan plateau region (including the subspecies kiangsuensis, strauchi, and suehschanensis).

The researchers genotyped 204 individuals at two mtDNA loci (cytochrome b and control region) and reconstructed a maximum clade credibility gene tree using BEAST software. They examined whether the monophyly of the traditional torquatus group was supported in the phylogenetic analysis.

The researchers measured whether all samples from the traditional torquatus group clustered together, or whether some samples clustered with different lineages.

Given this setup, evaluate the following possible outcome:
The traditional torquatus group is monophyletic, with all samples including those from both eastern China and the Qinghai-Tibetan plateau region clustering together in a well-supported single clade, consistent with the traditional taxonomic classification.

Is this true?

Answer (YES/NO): NO